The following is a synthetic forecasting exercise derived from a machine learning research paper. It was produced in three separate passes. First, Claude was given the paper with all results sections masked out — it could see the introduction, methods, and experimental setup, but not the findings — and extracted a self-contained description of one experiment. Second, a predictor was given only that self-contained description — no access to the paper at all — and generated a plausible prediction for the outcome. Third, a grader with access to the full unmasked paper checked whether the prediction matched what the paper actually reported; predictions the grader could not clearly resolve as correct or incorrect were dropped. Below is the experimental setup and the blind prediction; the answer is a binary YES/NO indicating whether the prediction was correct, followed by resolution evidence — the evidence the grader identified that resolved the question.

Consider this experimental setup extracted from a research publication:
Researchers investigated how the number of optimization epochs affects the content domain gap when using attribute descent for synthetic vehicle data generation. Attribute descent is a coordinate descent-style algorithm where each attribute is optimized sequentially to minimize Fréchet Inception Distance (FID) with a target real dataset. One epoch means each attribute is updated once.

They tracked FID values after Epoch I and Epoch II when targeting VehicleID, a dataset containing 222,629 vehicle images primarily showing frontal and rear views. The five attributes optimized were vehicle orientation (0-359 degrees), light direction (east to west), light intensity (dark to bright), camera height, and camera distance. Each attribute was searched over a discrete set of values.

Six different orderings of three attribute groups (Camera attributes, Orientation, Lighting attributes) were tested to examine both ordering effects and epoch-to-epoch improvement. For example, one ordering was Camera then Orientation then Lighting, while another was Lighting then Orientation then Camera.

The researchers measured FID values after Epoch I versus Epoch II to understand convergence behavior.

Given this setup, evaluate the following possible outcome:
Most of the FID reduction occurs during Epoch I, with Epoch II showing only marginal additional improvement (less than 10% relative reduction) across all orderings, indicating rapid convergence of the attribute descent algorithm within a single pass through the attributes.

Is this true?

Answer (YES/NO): NO